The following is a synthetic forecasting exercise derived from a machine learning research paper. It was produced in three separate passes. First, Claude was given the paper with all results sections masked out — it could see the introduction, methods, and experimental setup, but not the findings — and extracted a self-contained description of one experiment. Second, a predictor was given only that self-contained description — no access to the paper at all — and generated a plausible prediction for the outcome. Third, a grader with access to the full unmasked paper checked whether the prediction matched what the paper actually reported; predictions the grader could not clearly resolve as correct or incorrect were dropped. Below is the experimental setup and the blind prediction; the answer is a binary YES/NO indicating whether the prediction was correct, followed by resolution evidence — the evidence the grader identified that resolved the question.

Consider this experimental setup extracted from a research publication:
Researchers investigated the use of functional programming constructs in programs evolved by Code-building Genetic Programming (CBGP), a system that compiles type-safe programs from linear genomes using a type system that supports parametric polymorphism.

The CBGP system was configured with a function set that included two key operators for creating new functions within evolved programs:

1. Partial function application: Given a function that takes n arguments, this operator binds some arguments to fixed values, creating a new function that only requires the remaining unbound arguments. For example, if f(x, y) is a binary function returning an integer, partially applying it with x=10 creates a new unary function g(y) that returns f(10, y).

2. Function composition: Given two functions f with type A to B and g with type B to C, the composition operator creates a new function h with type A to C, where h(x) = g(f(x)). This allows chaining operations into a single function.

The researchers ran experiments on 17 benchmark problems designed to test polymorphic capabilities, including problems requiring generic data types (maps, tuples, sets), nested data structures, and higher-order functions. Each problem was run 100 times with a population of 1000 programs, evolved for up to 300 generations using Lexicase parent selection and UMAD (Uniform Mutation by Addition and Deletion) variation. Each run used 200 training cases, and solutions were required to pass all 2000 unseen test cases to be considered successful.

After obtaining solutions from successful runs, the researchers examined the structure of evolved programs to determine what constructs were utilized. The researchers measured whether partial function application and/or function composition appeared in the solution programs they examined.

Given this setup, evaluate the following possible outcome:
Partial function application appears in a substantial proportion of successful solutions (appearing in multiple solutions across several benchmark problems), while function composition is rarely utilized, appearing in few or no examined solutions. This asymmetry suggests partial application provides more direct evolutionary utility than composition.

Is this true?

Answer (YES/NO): NO